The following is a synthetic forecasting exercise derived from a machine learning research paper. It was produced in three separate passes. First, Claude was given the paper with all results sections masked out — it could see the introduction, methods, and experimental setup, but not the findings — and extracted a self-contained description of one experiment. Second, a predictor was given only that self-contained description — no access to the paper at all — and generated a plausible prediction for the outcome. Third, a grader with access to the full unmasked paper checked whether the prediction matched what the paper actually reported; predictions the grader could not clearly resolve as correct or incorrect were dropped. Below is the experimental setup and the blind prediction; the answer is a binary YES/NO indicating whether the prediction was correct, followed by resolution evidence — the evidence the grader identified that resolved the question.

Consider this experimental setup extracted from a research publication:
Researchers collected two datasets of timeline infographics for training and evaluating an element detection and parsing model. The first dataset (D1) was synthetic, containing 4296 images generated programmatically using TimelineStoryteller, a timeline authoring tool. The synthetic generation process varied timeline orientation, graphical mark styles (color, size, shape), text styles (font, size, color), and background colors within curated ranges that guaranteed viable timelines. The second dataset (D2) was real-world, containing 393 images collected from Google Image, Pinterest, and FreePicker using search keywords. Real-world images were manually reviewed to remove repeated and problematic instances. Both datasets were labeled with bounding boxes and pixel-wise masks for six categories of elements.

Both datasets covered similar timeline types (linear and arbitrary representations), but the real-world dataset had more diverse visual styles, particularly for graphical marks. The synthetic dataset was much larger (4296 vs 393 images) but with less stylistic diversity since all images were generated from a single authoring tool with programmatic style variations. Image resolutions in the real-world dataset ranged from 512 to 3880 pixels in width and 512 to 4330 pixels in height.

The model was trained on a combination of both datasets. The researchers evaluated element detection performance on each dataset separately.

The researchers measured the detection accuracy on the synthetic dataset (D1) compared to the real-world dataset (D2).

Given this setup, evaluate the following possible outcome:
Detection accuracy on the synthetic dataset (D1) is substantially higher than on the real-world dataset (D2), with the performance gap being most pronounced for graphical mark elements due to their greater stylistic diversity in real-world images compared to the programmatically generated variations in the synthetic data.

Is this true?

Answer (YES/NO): NO